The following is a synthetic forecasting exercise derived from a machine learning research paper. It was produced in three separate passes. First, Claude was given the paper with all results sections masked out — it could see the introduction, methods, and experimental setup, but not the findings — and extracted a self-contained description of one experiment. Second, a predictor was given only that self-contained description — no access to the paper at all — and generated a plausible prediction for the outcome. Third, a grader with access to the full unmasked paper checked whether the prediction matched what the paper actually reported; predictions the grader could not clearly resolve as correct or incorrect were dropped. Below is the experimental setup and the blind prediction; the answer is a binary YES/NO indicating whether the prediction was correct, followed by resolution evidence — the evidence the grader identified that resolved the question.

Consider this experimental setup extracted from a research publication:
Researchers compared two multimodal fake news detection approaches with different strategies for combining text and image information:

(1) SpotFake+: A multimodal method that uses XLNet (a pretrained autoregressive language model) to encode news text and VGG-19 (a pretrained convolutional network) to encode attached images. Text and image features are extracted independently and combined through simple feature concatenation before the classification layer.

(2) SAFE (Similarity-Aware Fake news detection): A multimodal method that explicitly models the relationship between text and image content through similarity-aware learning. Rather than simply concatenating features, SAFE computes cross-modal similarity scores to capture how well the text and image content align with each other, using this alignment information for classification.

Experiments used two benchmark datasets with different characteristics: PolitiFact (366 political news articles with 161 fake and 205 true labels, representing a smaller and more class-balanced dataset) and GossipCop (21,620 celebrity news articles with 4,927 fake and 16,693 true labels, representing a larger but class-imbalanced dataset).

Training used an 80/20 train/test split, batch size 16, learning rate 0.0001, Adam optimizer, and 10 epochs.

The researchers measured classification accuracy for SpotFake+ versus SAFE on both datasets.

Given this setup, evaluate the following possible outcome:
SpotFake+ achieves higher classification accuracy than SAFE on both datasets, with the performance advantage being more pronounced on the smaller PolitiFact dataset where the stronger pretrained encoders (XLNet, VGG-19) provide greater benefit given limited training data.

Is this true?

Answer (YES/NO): NO